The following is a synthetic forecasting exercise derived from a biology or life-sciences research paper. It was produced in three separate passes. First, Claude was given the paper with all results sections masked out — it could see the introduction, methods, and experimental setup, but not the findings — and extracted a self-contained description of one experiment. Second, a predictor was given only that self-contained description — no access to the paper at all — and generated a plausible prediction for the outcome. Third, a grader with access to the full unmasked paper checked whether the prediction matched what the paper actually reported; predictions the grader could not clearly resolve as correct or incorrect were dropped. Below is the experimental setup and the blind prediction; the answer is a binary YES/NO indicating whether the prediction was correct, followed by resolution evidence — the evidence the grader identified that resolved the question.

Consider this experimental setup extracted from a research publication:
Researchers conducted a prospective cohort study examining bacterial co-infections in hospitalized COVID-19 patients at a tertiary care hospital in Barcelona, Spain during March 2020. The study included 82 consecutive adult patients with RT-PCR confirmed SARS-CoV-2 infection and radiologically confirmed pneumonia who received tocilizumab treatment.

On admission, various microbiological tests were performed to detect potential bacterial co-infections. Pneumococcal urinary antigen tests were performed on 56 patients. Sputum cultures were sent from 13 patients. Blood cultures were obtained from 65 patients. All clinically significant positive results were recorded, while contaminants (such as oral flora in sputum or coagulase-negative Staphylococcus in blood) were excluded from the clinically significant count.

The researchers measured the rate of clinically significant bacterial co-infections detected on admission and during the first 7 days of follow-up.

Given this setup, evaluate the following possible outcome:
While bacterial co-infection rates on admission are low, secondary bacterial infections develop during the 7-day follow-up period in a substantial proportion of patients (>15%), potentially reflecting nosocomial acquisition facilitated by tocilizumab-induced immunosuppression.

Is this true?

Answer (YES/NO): NO